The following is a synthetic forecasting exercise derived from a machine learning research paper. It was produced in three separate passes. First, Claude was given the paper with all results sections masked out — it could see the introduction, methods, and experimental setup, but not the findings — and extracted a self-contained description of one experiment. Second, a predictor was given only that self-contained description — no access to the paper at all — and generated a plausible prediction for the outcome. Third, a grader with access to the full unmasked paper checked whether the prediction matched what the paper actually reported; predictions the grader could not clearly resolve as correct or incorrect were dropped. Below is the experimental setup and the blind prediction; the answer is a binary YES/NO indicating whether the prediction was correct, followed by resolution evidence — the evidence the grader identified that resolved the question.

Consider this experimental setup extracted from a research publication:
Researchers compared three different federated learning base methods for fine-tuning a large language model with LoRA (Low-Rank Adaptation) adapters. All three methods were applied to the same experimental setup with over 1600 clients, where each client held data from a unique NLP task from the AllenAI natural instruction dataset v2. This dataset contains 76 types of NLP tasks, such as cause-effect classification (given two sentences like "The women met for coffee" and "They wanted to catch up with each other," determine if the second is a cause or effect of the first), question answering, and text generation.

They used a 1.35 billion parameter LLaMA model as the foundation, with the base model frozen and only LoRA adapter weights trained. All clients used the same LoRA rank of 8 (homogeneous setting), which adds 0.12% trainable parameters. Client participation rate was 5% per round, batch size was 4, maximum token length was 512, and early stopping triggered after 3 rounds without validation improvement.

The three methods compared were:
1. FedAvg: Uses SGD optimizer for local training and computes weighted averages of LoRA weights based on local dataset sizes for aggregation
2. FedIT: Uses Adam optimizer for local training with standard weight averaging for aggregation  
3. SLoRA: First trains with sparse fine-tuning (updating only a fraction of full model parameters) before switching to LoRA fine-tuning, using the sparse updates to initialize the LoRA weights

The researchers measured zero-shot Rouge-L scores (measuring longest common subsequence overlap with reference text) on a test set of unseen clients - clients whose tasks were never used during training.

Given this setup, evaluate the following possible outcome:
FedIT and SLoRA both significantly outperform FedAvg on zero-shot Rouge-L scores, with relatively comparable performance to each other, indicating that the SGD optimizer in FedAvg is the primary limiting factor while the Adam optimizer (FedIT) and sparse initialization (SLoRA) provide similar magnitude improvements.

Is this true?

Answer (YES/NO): NO